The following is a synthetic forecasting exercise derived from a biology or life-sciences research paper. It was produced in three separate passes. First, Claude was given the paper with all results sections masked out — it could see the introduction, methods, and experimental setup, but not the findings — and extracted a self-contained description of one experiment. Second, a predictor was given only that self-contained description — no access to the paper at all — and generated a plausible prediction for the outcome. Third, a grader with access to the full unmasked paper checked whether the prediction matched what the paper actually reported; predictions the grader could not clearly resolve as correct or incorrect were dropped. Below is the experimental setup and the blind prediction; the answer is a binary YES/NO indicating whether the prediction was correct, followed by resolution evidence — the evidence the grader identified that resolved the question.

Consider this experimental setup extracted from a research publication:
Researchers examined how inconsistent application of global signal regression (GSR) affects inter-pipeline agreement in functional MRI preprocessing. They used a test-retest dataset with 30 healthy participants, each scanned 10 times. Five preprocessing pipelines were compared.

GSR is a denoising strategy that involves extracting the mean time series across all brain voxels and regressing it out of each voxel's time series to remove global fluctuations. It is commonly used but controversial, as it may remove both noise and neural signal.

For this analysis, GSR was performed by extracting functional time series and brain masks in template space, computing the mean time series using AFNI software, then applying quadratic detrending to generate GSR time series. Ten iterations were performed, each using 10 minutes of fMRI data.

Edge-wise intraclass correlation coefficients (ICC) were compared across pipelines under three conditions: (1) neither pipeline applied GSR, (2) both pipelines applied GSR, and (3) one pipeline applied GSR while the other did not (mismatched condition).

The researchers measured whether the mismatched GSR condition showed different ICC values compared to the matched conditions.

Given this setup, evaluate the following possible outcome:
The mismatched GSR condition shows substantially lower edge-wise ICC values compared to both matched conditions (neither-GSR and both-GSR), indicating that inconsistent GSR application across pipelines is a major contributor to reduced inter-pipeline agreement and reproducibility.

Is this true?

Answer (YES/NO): YES